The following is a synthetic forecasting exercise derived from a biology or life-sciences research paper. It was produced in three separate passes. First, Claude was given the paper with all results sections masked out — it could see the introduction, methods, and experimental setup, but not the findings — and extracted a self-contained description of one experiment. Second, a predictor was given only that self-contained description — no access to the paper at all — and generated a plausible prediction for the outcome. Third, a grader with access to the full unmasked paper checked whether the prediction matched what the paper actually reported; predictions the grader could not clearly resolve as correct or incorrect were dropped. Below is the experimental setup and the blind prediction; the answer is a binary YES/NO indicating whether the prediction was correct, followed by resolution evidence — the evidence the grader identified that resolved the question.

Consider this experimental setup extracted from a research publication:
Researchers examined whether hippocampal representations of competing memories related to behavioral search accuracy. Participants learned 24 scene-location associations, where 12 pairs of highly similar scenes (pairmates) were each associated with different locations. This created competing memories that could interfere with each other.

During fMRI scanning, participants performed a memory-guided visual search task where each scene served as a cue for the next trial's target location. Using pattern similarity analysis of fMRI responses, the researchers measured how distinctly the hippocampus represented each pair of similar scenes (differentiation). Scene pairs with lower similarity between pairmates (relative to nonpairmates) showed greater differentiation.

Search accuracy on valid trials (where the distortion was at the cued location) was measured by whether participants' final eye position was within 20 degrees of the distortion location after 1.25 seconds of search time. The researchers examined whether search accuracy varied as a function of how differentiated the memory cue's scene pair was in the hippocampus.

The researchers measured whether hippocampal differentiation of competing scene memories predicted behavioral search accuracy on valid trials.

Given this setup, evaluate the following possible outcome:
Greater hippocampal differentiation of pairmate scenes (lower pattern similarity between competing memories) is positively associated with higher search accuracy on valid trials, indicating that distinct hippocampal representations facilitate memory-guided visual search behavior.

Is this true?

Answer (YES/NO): YES